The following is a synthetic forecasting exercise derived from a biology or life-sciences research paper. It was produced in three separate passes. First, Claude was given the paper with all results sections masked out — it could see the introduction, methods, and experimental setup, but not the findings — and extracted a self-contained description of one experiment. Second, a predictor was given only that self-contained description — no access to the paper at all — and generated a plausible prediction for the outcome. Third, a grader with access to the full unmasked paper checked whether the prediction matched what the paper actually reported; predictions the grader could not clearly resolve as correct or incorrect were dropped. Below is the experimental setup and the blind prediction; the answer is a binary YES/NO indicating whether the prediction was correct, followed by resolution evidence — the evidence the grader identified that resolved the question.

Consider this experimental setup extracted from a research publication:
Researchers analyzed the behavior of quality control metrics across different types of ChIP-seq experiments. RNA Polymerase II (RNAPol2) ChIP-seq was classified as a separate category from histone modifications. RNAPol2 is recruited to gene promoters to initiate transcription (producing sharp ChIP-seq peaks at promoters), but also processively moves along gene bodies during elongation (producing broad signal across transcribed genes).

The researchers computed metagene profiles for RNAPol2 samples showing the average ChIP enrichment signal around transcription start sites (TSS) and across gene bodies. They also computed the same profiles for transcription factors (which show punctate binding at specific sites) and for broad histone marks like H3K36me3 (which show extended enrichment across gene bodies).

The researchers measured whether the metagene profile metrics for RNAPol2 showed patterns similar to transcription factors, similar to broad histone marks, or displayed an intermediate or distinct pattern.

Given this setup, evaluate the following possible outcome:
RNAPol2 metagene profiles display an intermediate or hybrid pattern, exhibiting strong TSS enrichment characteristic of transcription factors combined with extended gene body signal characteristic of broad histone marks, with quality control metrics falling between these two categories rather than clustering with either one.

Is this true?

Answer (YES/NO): YES